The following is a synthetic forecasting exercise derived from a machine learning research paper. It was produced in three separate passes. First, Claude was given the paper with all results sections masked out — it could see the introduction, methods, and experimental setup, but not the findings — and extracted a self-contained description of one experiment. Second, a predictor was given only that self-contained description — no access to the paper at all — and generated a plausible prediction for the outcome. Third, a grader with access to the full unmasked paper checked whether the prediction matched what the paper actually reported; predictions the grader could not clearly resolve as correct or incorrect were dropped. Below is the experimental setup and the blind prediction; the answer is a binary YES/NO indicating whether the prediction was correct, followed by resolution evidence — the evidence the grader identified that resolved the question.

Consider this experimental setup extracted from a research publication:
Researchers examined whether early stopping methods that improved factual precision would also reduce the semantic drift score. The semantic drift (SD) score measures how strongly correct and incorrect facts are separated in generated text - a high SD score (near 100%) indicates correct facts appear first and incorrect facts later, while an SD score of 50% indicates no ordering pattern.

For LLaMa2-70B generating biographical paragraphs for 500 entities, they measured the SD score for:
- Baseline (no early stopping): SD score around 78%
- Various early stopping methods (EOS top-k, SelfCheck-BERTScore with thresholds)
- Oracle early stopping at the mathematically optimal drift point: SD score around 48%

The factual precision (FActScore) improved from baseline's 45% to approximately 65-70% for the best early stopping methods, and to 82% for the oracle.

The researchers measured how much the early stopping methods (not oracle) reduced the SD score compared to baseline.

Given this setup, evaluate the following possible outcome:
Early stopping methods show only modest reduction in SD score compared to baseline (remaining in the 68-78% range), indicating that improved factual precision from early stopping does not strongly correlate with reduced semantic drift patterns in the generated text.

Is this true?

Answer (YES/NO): NO